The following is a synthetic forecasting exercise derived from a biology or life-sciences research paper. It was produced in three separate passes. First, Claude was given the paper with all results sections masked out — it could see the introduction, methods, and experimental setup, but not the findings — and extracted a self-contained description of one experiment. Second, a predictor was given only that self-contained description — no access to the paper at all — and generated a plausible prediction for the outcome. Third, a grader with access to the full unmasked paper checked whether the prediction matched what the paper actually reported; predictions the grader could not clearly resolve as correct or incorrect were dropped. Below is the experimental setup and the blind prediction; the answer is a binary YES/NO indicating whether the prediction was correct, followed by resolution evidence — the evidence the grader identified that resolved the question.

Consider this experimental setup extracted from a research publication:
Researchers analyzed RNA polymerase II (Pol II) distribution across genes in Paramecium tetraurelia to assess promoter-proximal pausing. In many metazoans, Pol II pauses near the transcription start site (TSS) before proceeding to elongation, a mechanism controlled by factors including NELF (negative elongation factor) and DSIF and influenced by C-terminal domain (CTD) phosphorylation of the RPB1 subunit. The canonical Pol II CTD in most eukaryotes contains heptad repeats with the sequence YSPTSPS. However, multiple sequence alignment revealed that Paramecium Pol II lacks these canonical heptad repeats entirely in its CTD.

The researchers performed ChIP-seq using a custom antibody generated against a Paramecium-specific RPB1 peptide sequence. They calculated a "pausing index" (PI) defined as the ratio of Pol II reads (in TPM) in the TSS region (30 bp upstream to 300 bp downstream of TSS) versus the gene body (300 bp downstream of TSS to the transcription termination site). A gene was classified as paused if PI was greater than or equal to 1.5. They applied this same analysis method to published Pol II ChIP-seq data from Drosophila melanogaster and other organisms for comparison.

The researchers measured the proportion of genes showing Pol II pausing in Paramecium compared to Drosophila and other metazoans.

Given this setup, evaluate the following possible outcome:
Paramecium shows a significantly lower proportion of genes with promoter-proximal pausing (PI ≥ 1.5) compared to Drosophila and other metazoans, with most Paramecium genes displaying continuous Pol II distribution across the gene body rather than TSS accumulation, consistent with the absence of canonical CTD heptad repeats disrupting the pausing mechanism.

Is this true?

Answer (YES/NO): YES